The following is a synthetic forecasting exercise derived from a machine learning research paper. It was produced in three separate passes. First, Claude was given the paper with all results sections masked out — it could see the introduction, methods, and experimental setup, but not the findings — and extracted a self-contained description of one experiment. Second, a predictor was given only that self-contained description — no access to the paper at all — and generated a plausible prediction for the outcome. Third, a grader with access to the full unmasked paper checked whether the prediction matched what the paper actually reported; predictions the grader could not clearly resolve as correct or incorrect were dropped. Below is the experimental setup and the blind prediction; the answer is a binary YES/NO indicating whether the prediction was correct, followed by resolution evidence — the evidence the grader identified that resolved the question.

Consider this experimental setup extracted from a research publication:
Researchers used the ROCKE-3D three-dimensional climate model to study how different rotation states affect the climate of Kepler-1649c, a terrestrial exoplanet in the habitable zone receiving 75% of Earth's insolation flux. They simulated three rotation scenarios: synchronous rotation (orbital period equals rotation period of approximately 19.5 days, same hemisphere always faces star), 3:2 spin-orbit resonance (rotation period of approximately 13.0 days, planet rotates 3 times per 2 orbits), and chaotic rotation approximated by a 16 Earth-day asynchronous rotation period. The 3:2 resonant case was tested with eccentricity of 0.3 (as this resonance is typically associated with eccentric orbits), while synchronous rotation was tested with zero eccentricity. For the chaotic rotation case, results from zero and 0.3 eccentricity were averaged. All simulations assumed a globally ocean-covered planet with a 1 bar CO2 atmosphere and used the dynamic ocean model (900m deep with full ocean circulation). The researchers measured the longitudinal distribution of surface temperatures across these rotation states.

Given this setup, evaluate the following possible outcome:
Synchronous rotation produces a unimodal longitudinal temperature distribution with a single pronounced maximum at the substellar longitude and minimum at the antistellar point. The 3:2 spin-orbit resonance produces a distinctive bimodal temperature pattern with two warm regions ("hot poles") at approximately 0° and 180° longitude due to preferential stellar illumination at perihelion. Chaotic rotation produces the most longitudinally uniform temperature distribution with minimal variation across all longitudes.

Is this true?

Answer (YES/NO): NO